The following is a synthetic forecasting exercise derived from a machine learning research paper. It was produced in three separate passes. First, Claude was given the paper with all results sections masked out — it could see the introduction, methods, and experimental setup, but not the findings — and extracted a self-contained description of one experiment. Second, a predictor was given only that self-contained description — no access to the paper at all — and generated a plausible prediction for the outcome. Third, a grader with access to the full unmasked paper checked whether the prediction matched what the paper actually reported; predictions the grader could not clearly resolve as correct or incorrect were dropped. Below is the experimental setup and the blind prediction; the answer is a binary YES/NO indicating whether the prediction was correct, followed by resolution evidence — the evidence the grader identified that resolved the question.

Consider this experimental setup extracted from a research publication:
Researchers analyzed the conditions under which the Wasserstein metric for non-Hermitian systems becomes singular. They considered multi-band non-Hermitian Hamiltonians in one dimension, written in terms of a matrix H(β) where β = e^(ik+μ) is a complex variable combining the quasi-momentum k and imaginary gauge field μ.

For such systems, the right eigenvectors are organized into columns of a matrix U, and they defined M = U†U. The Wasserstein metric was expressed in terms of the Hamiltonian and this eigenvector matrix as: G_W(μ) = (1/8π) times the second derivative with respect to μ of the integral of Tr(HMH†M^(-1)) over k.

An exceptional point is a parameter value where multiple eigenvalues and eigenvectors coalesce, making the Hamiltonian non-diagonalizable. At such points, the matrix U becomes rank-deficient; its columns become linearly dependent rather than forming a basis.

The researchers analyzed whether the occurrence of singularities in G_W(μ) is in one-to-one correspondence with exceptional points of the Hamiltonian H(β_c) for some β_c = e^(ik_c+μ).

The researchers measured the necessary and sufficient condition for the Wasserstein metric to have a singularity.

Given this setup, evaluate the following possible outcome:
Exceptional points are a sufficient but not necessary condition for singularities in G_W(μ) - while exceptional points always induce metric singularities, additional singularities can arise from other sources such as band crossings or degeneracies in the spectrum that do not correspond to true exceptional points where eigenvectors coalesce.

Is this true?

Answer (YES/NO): NO